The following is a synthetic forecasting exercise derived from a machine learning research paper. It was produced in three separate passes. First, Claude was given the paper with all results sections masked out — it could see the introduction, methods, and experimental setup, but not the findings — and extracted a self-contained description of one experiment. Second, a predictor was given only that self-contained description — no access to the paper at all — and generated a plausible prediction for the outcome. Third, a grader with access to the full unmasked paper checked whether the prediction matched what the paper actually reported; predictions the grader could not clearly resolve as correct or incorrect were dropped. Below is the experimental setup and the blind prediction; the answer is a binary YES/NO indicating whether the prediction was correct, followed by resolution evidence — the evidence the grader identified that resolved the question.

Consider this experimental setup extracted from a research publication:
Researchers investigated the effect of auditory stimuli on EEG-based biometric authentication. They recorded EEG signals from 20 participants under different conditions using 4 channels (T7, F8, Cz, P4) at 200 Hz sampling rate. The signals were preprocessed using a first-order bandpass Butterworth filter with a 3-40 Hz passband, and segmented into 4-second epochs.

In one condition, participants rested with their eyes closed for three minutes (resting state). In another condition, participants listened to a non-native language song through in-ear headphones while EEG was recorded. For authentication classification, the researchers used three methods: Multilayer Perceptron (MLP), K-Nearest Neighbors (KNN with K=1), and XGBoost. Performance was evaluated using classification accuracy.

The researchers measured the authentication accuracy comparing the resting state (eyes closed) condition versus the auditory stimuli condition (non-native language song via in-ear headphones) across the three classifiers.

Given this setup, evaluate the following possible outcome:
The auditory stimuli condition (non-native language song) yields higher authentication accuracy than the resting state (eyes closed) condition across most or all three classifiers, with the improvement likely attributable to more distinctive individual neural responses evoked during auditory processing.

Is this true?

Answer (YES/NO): YES